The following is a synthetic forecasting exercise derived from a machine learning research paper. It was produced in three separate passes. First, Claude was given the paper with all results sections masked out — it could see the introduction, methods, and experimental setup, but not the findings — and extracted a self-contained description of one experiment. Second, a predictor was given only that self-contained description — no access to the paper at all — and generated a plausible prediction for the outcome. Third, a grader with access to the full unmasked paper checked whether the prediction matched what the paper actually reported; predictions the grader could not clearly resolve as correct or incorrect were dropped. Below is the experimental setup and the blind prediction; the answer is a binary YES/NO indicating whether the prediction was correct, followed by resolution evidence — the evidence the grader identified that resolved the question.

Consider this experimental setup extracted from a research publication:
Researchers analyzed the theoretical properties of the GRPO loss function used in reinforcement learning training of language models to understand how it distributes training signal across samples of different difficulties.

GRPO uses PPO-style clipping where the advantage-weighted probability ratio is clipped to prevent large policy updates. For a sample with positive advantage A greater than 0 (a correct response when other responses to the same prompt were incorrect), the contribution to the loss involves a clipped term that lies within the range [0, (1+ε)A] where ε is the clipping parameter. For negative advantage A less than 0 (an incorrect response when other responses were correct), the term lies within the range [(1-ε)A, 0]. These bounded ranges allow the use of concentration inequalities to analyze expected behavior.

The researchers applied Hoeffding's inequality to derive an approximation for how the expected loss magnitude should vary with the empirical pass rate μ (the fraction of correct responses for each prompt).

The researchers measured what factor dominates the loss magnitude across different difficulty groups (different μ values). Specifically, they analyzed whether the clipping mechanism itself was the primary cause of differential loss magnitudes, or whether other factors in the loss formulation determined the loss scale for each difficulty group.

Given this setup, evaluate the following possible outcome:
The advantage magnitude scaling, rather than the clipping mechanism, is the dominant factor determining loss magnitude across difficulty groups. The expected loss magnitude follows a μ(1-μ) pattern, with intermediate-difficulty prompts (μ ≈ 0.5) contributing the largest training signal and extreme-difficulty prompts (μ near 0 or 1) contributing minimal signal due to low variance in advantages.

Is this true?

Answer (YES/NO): NO